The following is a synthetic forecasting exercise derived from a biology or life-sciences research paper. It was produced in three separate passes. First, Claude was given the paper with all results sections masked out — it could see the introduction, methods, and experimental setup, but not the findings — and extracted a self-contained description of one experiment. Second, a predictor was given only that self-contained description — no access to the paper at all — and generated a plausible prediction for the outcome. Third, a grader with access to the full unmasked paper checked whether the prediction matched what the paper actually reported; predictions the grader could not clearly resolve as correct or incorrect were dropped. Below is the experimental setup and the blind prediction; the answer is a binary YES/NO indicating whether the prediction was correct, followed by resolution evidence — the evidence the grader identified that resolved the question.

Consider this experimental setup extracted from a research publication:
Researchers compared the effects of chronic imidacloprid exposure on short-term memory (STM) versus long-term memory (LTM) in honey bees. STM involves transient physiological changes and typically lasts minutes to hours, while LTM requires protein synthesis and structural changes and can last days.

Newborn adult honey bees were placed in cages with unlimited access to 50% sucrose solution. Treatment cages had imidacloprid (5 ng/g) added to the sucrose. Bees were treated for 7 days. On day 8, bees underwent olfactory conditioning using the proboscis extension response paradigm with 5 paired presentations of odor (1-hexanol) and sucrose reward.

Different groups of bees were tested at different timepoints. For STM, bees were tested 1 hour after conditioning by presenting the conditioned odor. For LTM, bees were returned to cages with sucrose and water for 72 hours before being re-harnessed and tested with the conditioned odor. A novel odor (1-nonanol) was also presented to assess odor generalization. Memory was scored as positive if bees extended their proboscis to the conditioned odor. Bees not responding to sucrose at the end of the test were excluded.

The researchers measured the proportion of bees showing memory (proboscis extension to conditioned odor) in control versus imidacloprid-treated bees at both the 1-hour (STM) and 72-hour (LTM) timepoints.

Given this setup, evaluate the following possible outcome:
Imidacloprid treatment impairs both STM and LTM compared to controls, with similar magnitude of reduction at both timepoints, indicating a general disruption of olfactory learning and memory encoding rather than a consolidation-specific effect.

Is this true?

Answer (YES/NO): NO